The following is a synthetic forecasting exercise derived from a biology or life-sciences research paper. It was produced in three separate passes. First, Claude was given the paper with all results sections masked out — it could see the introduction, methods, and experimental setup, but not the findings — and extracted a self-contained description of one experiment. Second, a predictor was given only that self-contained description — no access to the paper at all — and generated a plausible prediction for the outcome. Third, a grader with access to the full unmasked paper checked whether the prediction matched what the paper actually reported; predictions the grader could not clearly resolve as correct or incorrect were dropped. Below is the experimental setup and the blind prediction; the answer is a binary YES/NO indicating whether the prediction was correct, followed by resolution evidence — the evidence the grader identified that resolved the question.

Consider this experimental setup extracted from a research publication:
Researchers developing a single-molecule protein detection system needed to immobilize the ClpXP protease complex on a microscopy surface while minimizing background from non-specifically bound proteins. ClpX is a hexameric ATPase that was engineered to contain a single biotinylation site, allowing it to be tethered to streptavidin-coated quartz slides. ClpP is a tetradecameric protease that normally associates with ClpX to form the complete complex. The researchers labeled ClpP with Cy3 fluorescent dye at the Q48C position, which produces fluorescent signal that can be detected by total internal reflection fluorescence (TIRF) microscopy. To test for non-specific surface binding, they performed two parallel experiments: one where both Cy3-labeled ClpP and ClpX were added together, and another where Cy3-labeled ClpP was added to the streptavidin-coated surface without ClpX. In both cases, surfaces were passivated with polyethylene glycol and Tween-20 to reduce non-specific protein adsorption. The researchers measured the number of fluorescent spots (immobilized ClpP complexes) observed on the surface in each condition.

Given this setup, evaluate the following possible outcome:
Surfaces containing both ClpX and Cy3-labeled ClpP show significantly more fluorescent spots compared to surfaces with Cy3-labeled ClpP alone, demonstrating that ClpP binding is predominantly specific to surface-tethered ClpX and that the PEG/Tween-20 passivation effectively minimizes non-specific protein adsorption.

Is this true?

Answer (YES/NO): YES